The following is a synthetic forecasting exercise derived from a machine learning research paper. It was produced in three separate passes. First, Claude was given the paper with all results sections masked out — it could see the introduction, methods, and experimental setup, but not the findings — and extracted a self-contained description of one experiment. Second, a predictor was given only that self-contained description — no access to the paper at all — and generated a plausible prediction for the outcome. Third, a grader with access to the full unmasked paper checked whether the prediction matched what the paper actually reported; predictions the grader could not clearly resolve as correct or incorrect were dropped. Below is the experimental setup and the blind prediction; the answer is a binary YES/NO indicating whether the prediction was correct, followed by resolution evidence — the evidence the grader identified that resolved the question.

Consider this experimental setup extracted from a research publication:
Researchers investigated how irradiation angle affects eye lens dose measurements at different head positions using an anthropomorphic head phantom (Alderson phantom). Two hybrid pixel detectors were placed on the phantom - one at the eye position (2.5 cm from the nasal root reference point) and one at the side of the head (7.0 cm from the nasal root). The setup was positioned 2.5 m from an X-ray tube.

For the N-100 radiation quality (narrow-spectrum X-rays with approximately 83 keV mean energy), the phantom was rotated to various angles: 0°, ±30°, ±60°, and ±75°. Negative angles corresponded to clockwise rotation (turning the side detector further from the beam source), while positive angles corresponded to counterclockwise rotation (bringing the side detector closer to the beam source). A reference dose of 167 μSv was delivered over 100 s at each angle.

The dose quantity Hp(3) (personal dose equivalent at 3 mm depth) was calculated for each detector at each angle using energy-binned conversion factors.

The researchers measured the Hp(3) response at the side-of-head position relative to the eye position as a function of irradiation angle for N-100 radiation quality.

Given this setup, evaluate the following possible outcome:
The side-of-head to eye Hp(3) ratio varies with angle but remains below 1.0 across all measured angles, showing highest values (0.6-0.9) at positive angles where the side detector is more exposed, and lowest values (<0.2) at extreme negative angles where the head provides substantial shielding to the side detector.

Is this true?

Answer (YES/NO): NO